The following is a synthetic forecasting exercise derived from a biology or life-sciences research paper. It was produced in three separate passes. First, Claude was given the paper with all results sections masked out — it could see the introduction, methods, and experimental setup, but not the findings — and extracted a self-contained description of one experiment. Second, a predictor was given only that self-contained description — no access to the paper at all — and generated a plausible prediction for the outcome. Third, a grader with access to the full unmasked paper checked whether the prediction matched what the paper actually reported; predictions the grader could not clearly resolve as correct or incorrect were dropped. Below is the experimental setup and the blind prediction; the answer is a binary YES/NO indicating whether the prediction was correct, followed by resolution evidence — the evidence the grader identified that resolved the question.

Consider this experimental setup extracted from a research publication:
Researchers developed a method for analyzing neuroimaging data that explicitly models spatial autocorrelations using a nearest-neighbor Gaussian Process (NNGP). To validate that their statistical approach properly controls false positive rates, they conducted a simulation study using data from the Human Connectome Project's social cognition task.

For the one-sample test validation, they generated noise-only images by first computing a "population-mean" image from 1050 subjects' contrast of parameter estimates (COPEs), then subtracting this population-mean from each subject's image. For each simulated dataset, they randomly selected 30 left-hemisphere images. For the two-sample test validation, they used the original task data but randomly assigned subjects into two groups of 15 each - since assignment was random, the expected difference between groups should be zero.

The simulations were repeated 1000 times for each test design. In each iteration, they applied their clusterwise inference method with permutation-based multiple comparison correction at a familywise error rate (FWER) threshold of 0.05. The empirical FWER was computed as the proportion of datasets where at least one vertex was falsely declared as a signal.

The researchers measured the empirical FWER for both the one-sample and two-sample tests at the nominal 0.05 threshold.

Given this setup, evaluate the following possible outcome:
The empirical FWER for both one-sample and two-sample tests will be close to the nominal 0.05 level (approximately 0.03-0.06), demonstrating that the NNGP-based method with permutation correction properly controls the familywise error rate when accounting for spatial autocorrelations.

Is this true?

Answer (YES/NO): YES